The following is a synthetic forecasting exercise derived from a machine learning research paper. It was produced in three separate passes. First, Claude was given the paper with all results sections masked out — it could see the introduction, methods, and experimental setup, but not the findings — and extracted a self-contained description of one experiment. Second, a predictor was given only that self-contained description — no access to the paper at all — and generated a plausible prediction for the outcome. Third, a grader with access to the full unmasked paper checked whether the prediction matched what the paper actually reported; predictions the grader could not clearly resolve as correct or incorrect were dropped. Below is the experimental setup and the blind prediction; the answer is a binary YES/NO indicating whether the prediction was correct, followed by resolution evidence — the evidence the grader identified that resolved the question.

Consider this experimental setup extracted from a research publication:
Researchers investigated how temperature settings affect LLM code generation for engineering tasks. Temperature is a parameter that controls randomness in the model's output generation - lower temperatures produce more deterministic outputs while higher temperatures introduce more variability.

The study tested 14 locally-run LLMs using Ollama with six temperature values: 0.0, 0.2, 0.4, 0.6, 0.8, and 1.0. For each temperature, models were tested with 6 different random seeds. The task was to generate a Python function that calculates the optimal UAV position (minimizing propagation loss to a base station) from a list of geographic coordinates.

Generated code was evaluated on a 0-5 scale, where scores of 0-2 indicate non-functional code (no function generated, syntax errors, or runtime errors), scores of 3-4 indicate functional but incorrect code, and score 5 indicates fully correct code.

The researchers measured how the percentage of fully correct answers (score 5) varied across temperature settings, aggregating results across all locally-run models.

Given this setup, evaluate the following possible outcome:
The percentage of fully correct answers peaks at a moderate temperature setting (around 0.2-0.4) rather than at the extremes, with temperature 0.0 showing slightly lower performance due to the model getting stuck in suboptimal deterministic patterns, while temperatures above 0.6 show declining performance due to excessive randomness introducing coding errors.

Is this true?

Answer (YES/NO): NO